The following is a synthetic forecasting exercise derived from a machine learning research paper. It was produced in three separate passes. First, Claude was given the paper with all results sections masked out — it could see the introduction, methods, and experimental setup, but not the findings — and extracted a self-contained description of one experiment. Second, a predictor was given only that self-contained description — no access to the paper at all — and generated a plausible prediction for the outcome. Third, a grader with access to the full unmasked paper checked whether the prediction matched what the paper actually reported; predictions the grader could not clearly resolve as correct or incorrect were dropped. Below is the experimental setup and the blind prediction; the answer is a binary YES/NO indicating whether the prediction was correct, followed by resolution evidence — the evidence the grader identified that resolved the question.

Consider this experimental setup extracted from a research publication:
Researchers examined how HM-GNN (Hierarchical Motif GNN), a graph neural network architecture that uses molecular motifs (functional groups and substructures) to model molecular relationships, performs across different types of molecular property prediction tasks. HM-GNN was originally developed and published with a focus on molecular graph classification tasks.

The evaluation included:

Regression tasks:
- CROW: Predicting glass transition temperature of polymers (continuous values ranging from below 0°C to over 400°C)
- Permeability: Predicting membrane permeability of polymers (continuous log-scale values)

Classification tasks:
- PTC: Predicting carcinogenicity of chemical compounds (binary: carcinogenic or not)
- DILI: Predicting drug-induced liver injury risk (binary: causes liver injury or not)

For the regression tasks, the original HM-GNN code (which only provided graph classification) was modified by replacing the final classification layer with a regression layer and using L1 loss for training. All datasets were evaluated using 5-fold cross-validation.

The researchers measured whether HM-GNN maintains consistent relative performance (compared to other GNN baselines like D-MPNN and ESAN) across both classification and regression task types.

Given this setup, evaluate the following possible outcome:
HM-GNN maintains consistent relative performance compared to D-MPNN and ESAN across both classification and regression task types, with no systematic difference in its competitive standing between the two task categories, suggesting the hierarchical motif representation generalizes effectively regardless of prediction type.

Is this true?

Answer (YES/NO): NO